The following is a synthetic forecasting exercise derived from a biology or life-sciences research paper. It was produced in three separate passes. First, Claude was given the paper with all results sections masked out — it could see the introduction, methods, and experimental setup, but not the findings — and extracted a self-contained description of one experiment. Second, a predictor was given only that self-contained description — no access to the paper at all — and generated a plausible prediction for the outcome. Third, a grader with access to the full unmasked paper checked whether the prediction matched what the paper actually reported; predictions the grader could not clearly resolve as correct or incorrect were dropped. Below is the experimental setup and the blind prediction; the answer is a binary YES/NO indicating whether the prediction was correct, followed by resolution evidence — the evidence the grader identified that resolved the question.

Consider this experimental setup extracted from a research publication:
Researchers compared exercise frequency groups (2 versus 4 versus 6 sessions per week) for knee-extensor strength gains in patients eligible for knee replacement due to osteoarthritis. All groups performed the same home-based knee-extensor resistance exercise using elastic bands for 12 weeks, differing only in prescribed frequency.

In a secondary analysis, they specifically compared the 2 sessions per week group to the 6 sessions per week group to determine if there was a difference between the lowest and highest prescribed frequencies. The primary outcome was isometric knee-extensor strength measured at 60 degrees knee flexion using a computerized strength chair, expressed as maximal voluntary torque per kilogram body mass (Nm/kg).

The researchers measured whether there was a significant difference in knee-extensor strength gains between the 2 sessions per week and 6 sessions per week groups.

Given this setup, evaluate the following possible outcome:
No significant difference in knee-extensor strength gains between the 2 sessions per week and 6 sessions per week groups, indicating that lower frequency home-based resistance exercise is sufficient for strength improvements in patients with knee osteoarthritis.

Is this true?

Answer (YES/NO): NO